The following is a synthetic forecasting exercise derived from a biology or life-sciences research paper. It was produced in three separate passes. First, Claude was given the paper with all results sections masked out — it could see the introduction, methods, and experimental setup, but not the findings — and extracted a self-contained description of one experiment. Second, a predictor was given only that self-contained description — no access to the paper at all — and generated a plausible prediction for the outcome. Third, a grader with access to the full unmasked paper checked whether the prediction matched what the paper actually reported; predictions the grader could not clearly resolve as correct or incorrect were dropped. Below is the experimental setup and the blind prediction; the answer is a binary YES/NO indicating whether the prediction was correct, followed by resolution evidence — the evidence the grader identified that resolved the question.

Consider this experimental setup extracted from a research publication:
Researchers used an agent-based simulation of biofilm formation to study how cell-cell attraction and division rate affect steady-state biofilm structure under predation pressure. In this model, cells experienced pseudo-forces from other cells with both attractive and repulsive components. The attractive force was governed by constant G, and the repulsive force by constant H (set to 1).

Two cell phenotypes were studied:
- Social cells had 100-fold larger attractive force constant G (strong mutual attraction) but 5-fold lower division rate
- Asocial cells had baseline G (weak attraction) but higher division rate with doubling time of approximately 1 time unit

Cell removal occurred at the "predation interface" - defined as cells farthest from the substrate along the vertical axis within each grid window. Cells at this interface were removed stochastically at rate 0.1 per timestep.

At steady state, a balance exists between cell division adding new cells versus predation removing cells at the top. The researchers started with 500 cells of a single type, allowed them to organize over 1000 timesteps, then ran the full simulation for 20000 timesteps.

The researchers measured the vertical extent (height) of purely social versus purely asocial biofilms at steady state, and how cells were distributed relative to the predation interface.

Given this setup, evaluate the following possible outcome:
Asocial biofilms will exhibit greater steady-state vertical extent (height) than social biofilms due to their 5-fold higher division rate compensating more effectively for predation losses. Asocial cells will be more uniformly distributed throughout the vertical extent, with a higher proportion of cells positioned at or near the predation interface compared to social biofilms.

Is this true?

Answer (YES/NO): NO